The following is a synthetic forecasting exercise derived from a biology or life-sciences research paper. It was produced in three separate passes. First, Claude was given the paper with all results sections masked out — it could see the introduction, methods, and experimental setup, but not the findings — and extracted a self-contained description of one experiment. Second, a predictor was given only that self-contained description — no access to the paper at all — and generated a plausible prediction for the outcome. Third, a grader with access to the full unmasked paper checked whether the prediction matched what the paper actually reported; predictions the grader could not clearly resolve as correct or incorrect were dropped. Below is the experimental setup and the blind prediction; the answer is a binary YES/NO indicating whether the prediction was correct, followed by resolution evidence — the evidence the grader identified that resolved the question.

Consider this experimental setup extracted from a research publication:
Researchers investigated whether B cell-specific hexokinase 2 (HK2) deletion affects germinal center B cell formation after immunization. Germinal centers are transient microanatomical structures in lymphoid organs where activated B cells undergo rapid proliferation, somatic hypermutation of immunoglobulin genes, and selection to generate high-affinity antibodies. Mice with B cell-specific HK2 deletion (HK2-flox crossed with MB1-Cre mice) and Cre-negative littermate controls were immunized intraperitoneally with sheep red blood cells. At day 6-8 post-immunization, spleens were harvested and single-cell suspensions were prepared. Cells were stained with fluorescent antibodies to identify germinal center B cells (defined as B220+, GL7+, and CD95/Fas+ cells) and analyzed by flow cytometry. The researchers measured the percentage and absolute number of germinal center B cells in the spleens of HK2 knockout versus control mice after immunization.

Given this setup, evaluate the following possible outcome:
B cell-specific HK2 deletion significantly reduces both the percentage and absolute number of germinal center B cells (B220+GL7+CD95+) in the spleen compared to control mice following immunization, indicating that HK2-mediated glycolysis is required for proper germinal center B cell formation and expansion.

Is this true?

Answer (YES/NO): YES